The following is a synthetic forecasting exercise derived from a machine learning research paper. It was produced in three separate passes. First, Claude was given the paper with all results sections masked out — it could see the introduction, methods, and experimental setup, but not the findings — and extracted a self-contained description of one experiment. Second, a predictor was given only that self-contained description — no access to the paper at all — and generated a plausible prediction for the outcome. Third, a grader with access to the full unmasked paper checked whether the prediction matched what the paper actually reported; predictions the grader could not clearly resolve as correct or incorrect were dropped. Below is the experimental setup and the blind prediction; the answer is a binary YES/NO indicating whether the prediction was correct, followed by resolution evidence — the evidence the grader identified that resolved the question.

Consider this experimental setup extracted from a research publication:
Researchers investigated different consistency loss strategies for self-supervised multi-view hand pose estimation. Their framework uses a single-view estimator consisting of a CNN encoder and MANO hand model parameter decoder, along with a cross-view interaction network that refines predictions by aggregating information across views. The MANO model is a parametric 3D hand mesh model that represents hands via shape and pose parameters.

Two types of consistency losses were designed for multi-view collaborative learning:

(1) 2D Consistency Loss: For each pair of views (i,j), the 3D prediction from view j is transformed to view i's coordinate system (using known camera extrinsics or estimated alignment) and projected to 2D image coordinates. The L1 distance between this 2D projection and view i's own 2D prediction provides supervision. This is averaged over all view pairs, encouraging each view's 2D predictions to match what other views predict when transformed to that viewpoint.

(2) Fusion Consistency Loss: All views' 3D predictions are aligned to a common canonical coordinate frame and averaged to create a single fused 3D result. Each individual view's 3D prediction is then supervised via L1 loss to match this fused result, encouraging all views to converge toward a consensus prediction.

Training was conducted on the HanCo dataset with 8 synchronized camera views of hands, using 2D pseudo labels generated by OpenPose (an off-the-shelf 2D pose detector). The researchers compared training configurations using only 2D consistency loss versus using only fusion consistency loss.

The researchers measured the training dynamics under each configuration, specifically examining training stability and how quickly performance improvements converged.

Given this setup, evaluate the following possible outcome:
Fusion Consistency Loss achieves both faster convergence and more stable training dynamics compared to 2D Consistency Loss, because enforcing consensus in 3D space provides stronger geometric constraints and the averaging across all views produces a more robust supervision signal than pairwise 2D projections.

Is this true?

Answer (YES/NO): NO